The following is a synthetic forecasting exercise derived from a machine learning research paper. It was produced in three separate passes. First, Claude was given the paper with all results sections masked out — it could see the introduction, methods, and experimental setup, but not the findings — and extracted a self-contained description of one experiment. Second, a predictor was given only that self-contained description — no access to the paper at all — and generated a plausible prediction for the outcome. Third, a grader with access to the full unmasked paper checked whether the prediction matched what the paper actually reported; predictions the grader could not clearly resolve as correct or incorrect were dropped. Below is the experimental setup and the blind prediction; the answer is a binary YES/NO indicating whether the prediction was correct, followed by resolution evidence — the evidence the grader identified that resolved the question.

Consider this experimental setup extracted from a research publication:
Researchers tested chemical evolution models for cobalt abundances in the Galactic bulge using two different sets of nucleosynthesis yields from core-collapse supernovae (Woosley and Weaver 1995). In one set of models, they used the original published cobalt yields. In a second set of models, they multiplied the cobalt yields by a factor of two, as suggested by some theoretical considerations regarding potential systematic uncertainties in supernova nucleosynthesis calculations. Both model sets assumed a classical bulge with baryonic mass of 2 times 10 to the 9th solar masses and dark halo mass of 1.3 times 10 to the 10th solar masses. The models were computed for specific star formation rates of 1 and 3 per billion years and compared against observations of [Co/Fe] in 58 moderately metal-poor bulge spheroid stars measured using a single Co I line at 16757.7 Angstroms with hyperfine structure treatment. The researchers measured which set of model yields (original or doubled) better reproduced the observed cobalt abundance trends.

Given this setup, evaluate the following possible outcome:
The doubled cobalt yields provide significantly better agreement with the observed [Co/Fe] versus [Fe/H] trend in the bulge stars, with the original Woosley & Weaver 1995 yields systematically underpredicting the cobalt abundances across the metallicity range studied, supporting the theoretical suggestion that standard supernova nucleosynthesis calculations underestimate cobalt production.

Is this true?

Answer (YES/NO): NO